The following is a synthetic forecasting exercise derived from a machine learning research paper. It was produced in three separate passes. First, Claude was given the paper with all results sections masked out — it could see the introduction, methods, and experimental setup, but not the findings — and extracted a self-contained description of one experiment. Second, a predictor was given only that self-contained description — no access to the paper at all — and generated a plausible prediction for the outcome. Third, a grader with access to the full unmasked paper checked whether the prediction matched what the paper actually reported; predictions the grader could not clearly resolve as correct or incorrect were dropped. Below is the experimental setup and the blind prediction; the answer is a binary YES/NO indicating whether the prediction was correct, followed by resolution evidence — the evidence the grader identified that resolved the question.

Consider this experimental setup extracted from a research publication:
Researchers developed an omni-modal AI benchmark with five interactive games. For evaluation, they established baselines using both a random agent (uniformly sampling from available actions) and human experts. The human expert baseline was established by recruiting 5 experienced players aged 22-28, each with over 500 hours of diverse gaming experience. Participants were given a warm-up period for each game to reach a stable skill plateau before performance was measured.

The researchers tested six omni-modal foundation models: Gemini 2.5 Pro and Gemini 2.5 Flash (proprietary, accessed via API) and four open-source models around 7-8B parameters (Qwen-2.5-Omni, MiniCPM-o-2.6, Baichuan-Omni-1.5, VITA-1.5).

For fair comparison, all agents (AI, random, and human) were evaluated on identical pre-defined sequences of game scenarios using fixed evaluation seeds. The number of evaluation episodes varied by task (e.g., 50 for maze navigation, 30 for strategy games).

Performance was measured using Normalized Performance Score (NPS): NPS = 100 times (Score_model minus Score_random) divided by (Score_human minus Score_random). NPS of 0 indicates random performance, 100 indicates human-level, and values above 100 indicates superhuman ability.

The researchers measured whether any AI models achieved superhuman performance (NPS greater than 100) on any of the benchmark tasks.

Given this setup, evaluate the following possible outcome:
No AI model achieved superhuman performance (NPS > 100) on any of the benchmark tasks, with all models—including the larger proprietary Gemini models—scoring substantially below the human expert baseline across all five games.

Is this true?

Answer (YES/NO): NO